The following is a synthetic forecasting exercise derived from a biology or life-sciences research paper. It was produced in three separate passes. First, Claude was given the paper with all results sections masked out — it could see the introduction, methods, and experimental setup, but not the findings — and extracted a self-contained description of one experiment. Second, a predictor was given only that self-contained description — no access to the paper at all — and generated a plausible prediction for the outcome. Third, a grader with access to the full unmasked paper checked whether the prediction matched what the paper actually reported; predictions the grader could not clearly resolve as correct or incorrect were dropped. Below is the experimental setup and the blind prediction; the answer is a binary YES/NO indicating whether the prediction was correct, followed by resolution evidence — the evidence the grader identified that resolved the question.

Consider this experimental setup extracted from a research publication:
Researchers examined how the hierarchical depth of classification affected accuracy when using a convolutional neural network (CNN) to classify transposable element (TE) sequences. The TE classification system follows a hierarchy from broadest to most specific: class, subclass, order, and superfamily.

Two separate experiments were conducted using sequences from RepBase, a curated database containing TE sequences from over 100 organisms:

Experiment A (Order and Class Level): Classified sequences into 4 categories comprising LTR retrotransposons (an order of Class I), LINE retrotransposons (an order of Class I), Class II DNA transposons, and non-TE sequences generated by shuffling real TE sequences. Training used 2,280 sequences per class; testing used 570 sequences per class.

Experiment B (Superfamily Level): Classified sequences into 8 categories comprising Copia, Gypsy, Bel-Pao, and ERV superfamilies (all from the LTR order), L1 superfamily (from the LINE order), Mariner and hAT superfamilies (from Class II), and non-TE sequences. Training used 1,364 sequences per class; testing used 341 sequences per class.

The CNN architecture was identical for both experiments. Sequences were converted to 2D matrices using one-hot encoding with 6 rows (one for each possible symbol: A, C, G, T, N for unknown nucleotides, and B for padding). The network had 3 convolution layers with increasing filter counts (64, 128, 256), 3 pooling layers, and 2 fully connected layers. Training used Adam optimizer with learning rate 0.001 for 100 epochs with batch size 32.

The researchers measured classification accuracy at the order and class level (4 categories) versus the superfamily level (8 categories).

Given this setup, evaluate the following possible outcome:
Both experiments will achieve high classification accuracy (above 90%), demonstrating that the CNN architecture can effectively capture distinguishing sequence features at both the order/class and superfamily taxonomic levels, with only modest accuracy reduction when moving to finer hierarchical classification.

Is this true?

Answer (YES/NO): NO